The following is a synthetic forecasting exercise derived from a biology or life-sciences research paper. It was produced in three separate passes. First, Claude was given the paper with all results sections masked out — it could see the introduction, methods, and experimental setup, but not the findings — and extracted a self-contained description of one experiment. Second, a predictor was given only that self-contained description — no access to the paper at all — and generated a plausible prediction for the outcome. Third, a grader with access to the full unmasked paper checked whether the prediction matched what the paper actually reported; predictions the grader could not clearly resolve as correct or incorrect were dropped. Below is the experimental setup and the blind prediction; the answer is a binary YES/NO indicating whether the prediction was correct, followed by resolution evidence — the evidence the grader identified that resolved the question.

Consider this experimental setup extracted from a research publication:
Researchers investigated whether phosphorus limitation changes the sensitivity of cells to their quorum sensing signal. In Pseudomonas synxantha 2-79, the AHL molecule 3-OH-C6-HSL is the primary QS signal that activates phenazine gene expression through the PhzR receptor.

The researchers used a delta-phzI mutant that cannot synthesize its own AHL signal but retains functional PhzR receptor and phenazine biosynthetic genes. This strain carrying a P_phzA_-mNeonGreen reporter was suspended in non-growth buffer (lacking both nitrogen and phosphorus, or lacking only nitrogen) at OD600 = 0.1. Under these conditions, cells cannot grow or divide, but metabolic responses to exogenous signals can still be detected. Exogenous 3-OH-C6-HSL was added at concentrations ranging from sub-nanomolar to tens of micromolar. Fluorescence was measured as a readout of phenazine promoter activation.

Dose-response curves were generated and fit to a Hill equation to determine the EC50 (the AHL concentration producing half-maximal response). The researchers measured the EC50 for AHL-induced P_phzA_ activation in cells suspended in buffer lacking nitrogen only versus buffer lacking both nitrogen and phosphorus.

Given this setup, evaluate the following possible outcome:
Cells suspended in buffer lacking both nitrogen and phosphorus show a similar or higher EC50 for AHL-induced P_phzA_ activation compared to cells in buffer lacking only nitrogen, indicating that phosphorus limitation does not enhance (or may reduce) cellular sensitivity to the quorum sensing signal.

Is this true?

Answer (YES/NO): NO